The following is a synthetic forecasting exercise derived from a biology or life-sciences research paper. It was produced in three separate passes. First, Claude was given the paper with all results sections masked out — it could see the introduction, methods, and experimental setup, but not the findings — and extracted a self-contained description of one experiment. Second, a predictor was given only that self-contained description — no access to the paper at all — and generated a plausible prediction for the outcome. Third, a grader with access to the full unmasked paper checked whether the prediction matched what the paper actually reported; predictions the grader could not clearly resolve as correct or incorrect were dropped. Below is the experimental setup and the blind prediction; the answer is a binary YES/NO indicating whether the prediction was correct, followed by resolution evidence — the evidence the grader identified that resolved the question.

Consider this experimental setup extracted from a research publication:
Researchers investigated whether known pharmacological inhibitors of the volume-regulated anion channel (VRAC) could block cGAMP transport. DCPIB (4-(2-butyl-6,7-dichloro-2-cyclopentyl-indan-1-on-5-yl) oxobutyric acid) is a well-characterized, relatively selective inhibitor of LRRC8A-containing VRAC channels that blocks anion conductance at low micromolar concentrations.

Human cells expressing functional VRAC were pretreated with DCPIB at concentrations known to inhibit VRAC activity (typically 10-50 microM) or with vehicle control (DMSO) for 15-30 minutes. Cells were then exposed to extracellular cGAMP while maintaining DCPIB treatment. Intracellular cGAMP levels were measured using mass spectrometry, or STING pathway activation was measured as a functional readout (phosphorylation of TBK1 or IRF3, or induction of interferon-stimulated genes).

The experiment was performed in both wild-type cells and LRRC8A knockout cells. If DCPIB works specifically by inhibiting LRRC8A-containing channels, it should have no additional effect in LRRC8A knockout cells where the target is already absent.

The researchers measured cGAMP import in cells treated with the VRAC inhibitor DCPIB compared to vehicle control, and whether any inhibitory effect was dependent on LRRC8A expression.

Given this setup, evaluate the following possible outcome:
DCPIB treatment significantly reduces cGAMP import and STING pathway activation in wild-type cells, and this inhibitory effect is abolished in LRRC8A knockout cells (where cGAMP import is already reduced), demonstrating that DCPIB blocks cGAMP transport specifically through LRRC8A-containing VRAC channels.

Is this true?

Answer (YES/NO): YES